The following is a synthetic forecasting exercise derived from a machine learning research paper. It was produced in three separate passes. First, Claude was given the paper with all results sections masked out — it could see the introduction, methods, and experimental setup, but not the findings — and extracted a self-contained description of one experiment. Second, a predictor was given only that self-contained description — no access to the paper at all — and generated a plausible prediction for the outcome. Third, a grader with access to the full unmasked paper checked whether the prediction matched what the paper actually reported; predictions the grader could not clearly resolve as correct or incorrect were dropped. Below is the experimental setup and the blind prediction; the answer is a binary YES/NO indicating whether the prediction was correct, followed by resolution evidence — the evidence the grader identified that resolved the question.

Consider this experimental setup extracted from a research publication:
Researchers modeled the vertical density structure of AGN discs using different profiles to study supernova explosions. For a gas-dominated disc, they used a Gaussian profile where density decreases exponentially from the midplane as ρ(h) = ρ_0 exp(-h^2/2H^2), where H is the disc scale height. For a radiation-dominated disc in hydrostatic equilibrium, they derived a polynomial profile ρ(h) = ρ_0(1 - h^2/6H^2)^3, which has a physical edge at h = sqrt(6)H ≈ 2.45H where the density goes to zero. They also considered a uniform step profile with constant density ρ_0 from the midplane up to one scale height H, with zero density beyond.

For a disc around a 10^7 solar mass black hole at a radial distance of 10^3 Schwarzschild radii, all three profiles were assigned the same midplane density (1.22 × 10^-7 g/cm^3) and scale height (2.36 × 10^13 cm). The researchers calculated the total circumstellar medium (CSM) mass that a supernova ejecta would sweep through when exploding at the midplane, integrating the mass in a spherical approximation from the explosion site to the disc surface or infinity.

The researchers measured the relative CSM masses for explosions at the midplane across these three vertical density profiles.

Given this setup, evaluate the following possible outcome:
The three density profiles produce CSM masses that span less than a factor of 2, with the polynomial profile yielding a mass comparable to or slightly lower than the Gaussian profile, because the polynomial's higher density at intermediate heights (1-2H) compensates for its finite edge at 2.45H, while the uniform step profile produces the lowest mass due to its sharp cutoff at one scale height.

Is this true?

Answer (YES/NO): NO